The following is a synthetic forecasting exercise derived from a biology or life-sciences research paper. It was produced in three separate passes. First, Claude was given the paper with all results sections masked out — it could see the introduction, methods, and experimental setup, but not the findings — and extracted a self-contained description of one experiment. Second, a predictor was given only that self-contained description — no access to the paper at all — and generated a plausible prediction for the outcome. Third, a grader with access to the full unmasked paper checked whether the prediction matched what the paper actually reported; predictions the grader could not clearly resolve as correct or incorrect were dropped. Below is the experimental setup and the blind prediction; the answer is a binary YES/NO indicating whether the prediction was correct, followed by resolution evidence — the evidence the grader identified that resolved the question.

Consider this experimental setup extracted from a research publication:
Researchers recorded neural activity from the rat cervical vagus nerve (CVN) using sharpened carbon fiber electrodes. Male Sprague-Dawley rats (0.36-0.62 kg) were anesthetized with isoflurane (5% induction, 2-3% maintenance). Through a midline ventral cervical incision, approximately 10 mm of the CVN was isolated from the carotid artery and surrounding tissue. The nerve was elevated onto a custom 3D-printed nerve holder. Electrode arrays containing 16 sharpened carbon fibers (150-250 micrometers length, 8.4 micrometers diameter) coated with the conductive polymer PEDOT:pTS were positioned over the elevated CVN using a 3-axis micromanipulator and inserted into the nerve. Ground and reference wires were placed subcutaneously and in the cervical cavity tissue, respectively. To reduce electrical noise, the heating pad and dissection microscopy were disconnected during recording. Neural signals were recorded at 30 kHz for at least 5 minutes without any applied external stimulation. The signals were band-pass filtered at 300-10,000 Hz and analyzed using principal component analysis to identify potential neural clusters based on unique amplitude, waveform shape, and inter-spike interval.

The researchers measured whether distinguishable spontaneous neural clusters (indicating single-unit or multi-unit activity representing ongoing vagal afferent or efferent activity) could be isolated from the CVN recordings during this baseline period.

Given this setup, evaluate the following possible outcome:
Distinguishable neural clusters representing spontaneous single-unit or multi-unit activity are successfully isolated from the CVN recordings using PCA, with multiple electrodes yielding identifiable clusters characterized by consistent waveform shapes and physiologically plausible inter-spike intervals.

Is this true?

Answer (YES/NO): YES